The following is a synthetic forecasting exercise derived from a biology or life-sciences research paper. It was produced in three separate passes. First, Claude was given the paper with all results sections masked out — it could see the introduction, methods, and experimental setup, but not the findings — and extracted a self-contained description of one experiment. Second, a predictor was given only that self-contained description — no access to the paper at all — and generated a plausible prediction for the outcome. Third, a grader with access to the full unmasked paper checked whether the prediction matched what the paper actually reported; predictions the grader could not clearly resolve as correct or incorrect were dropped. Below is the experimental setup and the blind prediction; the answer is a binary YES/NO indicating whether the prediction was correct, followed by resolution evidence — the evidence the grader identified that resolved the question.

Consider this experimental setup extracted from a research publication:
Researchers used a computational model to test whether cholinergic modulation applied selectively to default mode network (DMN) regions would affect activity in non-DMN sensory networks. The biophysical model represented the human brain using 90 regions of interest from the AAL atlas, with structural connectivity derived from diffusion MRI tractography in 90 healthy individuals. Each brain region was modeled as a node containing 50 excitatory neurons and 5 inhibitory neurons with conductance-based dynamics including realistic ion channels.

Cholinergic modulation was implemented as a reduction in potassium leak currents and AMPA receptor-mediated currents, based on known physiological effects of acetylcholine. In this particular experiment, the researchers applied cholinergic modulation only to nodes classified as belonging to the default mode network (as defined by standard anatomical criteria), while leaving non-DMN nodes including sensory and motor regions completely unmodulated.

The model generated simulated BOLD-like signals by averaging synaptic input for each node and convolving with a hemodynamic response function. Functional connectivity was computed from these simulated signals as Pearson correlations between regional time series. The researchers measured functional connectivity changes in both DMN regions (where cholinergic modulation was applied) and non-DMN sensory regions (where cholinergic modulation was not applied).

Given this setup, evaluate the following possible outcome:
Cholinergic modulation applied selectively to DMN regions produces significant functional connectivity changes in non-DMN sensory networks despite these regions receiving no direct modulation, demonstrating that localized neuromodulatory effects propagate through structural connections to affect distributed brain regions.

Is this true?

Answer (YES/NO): NO